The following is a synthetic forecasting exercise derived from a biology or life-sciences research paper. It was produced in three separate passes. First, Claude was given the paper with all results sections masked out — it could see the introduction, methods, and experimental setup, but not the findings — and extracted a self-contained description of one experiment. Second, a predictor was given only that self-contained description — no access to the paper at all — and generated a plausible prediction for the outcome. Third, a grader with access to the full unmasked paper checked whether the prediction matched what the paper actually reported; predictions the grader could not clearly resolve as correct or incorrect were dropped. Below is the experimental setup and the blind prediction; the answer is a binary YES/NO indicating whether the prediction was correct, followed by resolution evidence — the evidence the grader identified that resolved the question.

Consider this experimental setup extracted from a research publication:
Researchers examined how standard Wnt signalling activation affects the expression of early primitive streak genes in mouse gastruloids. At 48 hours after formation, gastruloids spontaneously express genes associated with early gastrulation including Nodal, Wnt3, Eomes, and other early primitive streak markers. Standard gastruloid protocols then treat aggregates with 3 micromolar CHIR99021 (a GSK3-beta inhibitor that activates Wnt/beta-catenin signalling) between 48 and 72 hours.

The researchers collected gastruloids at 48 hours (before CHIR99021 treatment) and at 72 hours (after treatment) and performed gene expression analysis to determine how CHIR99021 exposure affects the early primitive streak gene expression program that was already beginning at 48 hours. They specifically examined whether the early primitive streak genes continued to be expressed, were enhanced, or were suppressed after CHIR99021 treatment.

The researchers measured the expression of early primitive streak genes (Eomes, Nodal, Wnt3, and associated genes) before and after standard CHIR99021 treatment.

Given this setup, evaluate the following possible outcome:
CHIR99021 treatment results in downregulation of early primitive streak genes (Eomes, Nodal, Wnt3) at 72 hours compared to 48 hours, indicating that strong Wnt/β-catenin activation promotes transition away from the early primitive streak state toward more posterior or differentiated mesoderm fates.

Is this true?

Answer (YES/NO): YES